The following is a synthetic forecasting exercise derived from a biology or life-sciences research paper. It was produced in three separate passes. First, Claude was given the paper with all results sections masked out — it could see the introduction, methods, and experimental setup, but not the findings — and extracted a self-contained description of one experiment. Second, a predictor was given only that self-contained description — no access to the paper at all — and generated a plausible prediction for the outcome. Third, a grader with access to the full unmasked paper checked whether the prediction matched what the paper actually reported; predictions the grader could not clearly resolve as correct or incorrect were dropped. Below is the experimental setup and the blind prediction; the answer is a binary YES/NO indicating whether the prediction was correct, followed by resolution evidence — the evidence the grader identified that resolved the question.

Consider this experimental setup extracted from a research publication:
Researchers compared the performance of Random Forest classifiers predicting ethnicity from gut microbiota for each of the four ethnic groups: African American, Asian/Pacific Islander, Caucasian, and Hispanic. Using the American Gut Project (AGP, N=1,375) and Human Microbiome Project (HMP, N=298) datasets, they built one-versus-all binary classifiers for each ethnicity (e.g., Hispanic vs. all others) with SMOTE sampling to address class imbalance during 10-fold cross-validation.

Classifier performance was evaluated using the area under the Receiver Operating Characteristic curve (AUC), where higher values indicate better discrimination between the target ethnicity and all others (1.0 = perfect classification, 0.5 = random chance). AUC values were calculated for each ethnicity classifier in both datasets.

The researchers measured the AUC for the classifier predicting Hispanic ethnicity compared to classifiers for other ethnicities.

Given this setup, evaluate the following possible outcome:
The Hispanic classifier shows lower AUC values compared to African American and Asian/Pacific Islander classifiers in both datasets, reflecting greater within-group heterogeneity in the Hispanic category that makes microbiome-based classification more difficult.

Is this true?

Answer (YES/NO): NO